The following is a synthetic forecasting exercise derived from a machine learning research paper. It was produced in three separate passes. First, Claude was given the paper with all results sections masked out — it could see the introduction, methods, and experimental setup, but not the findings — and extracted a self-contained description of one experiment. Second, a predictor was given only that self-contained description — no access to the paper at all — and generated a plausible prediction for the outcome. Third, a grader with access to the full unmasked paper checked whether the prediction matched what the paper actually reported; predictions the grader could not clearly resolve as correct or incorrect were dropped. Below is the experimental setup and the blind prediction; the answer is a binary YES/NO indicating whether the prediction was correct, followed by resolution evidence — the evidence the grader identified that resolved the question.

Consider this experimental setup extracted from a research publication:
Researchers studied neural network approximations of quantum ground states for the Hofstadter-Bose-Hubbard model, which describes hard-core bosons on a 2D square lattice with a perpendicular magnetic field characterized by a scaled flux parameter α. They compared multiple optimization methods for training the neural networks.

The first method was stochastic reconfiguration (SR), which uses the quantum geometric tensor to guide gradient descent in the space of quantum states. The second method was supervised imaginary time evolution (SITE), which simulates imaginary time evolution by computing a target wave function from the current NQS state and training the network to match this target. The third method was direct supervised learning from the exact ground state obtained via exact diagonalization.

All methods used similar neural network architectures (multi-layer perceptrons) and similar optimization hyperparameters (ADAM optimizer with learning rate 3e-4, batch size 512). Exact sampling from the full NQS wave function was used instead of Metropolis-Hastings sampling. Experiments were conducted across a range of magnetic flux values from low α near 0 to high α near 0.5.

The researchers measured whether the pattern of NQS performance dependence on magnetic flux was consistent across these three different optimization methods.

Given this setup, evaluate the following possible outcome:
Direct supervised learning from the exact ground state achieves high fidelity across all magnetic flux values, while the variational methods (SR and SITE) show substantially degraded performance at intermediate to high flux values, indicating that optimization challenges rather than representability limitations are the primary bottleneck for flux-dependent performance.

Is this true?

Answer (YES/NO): NO